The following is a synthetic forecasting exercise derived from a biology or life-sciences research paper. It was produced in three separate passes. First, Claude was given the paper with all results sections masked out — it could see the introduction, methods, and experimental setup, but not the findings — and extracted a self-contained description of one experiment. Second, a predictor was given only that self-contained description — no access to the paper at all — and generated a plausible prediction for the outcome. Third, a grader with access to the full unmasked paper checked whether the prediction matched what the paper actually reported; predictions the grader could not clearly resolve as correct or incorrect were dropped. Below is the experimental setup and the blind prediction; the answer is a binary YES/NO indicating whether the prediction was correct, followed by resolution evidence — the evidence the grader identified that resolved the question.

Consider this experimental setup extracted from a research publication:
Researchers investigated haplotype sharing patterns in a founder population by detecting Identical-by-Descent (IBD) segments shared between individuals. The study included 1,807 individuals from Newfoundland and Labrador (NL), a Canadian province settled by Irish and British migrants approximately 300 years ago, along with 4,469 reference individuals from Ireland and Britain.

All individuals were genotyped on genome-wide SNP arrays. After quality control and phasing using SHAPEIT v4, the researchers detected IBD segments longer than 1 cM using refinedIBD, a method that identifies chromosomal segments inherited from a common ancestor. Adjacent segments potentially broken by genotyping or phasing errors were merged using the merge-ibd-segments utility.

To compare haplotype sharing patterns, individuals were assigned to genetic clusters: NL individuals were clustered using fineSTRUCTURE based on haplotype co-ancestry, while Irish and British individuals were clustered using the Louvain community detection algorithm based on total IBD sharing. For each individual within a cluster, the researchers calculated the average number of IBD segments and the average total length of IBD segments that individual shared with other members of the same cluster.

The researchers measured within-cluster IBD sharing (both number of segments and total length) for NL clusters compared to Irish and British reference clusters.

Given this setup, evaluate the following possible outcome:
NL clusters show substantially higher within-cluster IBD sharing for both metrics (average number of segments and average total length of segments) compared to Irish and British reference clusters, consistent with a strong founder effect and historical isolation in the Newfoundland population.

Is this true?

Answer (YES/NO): NO